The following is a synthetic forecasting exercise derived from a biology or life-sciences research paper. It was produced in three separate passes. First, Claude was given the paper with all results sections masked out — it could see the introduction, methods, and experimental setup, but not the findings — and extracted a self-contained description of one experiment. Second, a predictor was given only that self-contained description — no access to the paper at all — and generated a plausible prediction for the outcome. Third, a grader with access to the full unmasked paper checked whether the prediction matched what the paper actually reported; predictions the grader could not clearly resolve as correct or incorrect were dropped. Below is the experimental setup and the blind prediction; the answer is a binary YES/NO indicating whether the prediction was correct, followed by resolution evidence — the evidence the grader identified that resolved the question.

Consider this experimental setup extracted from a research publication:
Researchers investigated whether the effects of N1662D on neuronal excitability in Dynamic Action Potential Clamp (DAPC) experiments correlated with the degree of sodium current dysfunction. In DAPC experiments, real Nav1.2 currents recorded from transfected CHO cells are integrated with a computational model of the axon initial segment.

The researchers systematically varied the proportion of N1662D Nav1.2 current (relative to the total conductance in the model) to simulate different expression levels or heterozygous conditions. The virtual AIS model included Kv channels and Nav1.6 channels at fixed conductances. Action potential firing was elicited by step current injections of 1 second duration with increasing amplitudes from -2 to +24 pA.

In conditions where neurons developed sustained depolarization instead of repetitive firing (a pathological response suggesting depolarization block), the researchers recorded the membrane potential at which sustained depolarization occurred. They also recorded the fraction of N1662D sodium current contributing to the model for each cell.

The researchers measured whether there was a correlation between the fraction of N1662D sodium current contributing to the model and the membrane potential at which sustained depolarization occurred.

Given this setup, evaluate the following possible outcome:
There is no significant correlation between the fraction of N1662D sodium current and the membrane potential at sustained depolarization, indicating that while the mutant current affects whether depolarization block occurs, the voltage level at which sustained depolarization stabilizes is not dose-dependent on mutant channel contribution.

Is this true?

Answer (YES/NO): NO